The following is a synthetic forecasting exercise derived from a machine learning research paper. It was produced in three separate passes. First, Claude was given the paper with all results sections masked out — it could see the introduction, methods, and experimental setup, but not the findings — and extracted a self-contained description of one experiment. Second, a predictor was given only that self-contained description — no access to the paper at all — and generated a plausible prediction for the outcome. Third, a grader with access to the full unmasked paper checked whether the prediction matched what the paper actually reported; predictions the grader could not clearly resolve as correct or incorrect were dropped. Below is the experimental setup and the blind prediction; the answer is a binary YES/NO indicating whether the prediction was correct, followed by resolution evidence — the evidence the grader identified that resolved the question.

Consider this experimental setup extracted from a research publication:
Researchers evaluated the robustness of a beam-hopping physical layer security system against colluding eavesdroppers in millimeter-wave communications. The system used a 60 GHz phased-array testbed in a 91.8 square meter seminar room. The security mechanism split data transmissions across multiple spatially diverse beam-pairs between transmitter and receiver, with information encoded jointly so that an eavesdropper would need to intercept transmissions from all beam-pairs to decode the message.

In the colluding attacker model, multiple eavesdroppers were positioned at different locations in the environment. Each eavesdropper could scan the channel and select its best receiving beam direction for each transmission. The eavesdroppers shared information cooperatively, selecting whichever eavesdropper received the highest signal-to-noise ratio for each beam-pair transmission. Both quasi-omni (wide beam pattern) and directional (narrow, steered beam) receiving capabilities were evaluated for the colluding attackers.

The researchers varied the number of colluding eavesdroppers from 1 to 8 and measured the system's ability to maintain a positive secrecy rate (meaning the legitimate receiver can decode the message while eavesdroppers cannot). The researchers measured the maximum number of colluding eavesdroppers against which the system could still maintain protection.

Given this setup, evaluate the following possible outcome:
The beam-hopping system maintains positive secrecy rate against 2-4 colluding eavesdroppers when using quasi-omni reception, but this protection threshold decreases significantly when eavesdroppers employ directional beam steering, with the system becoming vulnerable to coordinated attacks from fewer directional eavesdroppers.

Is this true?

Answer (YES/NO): NO